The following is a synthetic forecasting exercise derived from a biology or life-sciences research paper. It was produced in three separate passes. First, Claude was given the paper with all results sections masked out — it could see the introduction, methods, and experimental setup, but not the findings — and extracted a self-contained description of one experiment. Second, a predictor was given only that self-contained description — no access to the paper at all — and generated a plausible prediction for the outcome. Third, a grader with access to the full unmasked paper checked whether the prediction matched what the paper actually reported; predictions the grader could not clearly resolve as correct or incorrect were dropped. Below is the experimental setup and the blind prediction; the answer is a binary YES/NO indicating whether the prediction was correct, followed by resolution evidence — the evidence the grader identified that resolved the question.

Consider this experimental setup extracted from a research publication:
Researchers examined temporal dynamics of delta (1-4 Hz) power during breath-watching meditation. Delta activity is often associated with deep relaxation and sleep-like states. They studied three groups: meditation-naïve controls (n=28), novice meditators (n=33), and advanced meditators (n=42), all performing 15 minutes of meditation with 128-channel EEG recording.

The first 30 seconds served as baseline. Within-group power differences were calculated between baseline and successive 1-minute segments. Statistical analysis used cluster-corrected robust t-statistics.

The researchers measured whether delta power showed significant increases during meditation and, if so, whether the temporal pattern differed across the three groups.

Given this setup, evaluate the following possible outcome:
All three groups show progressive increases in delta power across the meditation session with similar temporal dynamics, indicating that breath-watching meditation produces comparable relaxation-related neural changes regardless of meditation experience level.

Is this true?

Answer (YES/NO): NO